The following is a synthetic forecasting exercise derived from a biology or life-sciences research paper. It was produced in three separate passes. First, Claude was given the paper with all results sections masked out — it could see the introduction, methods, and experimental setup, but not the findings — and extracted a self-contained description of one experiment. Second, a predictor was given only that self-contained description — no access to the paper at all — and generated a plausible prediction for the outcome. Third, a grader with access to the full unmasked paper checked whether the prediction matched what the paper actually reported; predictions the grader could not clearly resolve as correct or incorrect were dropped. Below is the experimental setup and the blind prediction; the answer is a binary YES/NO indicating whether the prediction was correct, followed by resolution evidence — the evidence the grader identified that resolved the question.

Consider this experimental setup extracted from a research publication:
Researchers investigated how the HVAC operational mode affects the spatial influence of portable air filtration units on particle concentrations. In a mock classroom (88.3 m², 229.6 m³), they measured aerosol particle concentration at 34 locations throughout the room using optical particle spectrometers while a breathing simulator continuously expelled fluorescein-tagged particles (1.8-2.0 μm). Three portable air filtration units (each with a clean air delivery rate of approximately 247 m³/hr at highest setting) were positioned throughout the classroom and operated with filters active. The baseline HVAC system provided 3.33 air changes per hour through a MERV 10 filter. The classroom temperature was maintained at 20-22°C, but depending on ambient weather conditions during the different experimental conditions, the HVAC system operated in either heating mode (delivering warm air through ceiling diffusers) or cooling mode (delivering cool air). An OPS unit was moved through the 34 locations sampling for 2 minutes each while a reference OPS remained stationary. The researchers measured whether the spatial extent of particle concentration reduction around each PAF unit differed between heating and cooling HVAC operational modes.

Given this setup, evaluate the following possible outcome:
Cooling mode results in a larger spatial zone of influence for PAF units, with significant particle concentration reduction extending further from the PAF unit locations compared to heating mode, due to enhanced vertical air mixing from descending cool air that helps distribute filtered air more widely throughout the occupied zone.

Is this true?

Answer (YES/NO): YES